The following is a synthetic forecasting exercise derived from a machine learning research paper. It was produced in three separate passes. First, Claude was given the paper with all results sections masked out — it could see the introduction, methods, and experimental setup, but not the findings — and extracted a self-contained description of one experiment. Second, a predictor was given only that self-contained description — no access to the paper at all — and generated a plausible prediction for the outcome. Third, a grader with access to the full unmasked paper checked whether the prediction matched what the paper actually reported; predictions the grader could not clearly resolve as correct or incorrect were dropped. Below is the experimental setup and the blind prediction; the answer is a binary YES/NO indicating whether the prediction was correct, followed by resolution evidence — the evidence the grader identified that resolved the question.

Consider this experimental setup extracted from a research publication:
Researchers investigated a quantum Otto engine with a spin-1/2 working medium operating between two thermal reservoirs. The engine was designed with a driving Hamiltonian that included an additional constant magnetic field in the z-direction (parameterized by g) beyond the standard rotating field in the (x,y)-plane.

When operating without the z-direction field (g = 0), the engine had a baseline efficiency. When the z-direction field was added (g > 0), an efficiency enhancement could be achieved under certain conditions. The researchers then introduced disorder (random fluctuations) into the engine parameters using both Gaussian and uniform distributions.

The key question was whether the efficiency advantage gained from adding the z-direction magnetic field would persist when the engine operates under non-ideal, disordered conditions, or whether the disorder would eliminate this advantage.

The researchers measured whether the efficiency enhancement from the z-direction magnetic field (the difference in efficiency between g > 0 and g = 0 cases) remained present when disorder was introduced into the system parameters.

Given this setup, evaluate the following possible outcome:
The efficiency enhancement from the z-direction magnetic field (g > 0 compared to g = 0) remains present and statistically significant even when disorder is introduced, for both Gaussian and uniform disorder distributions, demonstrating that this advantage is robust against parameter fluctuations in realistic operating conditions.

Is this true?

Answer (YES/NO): YES